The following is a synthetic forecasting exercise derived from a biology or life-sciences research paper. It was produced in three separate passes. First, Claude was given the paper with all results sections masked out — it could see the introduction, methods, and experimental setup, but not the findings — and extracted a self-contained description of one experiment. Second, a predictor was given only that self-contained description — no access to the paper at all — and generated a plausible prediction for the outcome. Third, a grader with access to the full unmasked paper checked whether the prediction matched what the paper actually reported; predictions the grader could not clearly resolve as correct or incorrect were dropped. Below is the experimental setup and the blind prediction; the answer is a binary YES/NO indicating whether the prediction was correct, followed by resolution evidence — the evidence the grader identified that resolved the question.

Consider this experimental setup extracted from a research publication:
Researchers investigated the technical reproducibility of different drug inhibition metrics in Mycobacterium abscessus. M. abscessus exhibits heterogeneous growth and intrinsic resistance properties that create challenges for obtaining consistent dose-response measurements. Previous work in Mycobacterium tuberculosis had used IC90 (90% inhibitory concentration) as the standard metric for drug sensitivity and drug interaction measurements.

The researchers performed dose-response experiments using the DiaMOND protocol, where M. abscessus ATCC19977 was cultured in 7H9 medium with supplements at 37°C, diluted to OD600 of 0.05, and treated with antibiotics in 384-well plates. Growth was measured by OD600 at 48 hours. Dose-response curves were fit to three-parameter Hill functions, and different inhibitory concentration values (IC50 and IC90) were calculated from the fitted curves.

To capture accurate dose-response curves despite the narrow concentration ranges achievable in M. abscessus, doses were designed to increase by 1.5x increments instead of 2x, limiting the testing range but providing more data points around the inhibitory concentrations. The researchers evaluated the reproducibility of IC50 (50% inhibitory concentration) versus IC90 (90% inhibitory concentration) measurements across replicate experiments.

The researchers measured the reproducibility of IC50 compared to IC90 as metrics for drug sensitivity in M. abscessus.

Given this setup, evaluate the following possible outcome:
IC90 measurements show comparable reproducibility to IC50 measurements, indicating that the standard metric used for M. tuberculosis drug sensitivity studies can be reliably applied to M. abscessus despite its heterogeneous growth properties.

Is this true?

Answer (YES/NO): NO